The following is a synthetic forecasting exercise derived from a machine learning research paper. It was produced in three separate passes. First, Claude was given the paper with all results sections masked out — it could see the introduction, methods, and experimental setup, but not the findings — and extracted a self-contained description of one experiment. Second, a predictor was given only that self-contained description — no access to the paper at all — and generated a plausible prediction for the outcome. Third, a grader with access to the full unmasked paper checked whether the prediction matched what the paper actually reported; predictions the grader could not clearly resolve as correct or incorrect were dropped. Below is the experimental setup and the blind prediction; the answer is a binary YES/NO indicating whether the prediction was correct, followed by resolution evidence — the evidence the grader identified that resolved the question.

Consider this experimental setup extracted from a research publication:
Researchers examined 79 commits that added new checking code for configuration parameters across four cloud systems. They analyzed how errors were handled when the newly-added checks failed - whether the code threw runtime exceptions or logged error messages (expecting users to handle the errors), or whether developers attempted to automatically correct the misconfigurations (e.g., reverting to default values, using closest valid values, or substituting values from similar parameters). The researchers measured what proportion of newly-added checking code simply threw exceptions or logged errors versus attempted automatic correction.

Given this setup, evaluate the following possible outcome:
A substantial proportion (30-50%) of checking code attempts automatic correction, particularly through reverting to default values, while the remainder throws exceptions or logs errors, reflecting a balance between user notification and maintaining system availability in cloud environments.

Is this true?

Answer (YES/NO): NO